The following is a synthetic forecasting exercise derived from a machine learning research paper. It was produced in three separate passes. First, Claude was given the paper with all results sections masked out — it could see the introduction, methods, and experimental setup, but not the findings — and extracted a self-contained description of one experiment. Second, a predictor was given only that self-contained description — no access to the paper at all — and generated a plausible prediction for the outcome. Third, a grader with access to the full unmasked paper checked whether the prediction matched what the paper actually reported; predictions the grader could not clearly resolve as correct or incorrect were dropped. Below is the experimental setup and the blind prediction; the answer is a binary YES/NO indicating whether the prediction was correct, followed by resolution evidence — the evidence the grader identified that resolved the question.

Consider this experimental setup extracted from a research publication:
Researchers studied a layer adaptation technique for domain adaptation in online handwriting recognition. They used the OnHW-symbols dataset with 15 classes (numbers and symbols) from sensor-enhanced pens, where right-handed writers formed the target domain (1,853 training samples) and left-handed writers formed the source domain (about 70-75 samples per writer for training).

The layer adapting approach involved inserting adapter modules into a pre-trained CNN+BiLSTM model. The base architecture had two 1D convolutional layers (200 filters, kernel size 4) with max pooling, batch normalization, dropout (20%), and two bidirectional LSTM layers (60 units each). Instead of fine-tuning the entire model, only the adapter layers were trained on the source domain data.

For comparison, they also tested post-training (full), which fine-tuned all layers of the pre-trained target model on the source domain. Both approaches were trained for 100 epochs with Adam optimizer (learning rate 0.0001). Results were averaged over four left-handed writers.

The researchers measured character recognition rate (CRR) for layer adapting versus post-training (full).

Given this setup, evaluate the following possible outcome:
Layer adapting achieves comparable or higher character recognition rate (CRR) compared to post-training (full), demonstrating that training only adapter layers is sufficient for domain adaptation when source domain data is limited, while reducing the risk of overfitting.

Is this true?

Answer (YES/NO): NO